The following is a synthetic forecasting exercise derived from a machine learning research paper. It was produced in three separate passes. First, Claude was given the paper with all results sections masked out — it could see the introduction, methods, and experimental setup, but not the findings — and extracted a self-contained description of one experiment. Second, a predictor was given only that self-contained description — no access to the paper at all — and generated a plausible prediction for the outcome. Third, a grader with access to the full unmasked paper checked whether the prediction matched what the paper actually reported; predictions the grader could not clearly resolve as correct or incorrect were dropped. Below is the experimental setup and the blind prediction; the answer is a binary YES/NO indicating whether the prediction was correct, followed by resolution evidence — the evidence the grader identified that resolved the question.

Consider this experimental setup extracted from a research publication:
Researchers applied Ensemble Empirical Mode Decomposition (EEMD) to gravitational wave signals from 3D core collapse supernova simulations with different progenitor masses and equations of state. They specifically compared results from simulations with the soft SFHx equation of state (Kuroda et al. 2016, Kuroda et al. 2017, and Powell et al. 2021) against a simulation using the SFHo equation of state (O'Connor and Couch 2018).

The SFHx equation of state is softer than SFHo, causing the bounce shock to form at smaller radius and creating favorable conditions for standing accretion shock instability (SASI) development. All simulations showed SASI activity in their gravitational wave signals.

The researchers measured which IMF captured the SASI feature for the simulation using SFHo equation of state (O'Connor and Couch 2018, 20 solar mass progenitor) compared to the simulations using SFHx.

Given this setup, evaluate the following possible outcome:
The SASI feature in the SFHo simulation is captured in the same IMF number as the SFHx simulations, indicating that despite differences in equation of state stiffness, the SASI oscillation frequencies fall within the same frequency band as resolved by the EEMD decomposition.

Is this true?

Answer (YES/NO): NO